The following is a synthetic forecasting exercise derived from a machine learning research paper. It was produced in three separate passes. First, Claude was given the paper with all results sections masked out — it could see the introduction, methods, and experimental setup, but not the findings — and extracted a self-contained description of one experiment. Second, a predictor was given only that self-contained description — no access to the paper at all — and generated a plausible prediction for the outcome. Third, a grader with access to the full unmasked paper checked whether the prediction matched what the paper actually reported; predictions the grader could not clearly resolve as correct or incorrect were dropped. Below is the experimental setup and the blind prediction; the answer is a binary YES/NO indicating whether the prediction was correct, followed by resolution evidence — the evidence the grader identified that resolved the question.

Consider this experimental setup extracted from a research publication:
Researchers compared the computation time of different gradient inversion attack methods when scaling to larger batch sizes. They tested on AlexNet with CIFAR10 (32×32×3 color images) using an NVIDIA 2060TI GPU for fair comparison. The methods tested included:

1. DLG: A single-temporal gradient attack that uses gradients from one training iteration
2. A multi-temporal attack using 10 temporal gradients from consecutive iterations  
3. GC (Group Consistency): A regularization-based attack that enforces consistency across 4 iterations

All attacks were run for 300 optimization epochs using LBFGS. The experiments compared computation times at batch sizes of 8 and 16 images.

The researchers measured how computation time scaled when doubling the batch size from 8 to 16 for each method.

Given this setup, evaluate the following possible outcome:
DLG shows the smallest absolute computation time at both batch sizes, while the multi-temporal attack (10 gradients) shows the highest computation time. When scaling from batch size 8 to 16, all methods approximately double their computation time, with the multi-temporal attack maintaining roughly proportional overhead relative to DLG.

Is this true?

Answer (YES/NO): NO